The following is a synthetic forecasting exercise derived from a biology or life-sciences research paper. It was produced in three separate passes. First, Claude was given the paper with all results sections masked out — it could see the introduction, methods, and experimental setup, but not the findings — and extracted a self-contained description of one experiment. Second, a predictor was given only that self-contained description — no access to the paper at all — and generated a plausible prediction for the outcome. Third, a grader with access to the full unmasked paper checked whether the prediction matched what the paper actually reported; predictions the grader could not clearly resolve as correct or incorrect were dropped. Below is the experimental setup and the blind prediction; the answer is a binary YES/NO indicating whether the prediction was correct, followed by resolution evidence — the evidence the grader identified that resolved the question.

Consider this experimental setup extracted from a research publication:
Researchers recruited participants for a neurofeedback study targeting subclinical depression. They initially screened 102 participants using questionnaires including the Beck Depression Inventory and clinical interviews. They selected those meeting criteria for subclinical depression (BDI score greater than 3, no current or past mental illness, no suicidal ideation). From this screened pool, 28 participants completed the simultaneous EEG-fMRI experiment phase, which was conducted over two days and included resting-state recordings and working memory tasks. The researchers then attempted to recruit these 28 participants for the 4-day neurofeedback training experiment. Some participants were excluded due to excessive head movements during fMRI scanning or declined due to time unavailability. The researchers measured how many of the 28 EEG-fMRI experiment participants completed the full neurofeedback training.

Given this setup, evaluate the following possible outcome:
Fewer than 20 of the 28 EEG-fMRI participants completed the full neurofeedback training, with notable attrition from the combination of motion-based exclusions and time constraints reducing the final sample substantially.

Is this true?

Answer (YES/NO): YES